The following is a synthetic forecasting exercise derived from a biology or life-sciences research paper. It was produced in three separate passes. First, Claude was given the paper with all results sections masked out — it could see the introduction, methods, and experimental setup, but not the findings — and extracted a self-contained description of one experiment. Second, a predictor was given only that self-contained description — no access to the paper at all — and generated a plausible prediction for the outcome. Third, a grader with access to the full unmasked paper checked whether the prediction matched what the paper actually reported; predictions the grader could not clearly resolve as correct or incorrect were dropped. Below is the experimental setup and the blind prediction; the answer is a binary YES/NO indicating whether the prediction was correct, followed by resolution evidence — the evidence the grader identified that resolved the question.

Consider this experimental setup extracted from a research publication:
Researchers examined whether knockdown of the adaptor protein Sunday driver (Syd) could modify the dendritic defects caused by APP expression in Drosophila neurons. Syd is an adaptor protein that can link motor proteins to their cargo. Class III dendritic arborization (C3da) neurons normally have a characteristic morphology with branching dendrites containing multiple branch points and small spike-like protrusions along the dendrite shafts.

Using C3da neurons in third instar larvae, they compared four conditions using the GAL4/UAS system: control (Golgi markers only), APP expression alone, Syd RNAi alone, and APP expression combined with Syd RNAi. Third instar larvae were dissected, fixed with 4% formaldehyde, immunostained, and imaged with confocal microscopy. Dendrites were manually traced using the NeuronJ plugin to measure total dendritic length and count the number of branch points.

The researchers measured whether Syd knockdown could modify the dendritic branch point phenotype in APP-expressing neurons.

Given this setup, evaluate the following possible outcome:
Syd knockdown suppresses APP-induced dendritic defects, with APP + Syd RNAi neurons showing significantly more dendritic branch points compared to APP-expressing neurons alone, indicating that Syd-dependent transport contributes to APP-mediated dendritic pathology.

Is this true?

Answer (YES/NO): YES